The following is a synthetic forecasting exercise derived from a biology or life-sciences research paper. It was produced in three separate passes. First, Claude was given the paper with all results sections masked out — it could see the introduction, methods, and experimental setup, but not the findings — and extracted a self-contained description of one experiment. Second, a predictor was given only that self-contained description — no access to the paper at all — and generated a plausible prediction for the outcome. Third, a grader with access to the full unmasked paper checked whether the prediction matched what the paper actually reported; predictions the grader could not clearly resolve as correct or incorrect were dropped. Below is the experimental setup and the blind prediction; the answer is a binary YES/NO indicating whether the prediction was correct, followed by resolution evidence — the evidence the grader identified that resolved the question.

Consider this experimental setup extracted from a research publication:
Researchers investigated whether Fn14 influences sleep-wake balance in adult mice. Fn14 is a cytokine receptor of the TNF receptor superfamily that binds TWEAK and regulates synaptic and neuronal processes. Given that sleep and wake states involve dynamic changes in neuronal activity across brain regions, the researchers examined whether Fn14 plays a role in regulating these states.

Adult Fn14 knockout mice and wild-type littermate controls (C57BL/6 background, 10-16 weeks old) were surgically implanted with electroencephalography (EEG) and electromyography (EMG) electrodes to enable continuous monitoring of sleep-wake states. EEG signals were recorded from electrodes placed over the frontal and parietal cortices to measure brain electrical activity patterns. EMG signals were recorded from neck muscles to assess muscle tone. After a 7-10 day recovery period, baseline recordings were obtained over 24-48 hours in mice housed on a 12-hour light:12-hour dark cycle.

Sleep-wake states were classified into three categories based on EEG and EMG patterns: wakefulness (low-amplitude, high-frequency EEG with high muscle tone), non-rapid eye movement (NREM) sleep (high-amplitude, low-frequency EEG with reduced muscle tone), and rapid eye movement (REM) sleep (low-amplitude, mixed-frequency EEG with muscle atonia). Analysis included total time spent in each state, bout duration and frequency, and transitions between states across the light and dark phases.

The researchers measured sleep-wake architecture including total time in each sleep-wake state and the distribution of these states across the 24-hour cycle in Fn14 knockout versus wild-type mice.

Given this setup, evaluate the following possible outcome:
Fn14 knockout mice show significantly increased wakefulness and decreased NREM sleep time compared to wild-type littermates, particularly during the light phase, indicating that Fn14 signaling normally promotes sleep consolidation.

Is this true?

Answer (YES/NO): NO